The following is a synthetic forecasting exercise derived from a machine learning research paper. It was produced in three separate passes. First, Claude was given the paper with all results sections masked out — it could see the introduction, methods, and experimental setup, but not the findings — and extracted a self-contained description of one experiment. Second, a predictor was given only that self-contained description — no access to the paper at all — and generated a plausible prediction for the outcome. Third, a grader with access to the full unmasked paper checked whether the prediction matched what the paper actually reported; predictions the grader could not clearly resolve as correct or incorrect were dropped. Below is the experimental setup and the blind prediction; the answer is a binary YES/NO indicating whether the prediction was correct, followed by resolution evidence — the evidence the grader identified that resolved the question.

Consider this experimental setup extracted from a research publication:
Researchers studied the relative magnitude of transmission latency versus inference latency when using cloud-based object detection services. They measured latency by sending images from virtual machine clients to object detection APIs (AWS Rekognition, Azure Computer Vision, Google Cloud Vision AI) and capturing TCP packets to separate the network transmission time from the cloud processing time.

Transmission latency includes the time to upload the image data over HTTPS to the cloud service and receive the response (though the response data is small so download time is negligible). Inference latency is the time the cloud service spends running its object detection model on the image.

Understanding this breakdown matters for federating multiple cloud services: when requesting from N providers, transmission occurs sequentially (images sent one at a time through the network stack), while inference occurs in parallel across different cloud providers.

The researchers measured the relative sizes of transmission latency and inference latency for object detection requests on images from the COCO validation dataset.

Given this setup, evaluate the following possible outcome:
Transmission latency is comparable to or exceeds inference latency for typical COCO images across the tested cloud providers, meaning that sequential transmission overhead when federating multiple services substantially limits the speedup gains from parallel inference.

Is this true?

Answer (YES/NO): NO